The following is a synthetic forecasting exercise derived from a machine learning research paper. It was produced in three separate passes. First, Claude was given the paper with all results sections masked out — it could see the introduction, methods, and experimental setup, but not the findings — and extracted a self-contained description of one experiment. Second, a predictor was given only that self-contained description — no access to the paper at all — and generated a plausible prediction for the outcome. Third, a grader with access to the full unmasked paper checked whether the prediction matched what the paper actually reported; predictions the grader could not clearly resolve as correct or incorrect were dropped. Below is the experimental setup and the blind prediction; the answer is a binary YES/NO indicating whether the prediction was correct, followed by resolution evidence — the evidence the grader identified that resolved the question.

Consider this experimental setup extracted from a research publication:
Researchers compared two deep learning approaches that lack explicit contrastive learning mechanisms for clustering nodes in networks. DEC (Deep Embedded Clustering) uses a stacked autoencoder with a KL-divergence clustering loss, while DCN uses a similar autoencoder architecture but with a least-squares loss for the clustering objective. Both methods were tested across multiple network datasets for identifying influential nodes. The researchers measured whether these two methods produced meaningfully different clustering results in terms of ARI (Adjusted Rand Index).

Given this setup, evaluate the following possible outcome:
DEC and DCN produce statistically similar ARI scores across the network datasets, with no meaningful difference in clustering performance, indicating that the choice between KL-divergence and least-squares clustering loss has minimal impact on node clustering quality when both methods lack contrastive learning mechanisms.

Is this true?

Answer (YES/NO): YES